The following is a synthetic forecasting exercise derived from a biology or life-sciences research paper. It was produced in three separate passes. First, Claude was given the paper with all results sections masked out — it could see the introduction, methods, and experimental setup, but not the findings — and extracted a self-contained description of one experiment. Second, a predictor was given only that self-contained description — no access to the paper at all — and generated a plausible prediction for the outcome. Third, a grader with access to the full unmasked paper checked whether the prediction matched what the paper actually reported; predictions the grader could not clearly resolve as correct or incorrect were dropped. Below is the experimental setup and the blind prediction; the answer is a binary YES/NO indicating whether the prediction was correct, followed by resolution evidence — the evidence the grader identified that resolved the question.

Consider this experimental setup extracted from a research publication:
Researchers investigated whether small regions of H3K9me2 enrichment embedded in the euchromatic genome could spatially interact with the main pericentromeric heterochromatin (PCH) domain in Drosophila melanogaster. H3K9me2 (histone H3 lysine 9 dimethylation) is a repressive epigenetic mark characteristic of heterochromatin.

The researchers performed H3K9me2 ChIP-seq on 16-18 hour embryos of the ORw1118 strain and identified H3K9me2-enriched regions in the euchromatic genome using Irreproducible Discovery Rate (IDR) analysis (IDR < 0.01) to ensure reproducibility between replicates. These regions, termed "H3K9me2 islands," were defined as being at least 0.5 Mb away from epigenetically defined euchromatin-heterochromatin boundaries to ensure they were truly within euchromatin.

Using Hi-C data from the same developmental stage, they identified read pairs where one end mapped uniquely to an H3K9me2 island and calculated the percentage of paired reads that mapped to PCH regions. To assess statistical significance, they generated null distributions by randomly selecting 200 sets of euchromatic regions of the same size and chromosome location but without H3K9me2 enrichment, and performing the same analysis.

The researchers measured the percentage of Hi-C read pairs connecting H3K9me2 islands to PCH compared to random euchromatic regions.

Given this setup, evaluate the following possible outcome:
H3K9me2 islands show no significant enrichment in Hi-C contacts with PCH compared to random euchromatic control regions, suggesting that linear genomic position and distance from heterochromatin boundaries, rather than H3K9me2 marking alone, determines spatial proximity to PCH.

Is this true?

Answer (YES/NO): NO